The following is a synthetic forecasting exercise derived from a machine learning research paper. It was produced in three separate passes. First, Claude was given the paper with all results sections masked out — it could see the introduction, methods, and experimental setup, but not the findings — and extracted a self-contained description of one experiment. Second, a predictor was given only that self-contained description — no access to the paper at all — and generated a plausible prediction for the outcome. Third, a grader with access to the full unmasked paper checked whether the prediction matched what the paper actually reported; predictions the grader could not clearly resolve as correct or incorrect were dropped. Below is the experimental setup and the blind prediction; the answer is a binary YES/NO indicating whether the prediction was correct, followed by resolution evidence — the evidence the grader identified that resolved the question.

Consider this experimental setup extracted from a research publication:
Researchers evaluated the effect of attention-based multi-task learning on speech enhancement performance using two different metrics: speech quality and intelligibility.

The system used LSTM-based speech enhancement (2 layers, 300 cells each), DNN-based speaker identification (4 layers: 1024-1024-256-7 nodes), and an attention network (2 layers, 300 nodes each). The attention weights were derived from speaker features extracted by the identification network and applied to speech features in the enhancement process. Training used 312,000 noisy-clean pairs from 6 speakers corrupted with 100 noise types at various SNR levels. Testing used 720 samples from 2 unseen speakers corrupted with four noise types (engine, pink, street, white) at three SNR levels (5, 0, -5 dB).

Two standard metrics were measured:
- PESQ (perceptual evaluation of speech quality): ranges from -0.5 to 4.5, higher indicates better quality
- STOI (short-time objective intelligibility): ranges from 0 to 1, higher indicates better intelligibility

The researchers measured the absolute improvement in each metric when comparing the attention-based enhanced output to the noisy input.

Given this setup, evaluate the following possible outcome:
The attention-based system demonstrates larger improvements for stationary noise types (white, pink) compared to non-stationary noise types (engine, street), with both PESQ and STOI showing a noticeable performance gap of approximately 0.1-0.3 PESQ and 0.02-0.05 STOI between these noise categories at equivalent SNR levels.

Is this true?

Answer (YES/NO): NO